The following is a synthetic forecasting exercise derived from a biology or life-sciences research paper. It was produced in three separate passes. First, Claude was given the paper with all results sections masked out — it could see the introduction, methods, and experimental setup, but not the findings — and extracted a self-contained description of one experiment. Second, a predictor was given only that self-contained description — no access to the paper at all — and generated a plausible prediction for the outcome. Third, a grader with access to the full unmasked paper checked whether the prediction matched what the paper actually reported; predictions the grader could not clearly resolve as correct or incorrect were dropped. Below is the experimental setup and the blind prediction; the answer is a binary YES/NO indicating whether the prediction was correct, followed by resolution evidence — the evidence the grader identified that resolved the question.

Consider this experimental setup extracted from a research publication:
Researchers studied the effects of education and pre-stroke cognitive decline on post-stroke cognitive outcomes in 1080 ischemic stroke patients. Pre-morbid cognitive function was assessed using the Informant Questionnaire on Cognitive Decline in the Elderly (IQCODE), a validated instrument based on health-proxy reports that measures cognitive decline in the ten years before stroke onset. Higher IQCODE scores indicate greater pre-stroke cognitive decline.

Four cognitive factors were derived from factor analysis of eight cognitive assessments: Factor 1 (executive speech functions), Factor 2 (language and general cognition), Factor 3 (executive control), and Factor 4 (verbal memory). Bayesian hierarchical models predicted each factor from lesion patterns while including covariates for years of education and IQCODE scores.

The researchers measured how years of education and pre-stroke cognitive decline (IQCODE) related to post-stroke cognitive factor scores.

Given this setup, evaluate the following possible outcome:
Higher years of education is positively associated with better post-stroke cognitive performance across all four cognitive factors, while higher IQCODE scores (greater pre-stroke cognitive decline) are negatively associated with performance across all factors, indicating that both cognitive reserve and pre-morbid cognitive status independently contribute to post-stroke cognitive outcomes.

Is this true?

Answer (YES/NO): NO